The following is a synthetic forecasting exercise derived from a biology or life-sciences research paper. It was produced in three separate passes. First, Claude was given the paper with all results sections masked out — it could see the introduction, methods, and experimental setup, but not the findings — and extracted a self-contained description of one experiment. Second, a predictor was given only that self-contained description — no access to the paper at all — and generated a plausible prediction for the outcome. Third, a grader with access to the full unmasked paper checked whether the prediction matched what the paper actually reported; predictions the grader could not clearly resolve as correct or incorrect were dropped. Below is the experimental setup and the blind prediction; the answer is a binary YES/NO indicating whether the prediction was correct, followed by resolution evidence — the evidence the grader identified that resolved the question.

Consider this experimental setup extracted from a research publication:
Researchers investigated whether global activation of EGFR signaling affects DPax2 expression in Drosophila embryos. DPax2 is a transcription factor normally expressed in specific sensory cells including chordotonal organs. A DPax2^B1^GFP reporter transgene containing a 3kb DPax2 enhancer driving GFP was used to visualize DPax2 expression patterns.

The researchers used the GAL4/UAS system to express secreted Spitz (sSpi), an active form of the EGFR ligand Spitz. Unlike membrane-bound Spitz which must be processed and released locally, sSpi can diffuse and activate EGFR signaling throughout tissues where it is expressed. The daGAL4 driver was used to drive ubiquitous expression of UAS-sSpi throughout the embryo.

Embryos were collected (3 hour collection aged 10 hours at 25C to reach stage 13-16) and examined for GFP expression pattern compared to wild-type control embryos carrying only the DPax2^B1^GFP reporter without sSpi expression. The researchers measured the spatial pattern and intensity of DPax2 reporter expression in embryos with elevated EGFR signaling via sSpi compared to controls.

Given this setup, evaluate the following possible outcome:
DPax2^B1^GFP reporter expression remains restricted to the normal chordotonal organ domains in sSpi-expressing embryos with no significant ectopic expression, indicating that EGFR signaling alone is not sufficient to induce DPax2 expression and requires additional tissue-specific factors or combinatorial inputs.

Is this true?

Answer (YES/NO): NO